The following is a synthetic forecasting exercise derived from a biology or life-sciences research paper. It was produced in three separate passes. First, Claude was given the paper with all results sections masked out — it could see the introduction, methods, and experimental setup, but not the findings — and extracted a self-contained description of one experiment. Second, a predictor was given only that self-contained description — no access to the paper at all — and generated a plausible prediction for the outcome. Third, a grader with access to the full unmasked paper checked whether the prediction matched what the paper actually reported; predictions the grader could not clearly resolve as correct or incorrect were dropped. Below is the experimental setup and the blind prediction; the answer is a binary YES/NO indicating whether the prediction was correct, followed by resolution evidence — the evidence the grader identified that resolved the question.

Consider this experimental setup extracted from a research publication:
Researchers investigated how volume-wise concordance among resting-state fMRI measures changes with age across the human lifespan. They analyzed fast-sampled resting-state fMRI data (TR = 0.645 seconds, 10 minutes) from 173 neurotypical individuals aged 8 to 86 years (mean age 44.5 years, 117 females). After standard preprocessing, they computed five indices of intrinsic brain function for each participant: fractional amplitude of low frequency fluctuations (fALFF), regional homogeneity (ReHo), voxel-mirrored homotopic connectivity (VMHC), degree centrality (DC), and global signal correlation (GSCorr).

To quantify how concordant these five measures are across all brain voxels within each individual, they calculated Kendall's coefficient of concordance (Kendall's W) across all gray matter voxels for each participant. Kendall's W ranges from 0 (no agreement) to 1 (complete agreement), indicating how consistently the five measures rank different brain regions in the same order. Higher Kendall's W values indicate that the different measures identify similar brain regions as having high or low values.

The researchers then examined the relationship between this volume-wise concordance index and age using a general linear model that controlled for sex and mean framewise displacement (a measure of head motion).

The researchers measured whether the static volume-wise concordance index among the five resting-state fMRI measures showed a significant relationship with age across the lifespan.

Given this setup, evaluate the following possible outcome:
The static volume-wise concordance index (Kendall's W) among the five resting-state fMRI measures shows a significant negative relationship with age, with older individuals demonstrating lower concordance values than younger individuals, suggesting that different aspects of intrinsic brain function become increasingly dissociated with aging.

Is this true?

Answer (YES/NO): YES